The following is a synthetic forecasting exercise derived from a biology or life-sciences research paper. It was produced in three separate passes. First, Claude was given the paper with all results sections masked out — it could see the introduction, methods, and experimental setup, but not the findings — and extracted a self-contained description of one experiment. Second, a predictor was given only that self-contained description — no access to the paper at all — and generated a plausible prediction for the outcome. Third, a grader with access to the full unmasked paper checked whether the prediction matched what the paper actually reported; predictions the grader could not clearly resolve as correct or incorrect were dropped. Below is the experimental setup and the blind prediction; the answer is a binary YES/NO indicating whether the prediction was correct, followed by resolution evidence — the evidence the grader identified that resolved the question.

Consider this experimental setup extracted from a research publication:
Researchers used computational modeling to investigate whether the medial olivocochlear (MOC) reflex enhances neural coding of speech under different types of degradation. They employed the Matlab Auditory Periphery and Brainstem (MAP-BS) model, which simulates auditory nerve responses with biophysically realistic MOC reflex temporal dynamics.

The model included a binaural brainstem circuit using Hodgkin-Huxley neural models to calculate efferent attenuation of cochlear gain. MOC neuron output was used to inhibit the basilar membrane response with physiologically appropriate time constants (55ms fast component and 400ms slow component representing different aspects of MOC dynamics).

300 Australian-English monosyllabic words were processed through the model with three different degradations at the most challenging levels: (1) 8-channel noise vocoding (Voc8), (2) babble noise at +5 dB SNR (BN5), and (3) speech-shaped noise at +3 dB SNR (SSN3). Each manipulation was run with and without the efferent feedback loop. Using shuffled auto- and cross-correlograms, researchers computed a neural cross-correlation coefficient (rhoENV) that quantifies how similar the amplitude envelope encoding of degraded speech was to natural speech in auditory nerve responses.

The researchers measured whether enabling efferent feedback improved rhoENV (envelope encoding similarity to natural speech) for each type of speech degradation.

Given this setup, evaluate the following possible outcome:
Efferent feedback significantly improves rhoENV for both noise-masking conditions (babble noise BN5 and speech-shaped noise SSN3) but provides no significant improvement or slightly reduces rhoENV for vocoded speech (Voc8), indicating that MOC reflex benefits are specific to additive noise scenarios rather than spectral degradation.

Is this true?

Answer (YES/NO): NO